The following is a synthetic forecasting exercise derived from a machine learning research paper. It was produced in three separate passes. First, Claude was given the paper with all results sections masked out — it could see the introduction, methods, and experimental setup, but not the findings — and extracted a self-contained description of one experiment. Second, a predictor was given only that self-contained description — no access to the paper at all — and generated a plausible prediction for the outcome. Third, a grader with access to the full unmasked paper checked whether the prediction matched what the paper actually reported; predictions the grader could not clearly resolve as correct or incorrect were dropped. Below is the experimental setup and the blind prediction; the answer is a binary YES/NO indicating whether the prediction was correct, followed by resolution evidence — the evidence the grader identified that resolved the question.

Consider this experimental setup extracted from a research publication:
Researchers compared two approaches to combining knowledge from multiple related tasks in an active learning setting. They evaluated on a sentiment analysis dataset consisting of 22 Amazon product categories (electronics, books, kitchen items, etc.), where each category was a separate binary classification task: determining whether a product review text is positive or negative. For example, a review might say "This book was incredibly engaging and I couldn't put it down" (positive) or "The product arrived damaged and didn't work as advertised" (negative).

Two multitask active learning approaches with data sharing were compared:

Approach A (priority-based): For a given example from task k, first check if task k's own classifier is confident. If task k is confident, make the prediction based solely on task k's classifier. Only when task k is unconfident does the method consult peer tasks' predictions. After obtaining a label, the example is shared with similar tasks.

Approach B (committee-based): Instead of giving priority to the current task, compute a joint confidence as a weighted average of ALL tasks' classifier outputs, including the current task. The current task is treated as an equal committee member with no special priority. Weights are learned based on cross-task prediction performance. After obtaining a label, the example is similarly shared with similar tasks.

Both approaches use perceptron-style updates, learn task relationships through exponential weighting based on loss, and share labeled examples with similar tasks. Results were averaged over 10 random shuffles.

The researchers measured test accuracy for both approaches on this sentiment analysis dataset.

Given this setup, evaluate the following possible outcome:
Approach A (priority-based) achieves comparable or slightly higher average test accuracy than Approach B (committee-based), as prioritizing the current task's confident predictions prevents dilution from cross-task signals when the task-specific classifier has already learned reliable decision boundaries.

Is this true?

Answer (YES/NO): YES